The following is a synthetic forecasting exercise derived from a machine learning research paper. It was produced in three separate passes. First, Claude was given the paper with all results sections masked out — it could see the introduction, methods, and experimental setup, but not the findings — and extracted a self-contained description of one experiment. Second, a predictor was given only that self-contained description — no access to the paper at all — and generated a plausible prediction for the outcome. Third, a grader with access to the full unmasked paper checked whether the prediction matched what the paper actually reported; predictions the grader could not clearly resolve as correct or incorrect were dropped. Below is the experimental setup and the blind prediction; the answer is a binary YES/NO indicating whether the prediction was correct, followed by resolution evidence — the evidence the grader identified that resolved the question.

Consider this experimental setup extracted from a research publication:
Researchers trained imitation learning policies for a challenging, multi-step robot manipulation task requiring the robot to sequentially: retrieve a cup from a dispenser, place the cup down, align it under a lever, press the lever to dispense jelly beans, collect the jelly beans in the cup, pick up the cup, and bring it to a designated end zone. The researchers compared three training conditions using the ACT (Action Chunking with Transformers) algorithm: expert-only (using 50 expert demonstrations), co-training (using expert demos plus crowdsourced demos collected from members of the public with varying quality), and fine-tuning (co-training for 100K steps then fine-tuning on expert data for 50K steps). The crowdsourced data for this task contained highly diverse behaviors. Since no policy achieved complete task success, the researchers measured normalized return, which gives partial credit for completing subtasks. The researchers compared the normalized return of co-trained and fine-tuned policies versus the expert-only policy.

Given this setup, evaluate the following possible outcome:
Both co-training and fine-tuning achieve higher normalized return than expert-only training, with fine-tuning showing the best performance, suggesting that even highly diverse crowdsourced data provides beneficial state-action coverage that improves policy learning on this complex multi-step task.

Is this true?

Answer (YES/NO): NO